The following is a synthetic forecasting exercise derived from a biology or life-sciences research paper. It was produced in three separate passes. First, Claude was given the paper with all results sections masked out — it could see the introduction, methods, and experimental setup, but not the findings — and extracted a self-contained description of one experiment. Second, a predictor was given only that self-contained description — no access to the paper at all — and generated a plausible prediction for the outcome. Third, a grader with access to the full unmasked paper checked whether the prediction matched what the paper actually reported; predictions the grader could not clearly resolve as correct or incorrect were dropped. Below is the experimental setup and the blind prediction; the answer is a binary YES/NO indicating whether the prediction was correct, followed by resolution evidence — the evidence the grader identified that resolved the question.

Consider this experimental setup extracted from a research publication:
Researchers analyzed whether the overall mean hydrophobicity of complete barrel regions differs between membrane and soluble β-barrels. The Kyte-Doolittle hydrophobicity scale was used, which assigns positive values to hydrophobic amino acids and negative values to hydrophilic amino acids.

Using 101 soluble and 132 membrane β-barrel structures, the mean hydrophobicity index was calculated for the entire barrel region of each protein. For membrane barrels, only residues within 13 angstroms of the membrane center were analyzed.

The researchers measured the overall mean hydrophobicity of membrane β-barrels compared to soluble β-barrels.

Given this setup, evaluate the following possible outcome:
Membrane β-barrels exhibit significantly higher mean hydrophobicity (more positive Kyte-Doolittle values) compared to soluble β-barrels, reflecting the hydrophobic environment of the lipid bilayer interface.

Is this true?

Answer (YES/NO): NO